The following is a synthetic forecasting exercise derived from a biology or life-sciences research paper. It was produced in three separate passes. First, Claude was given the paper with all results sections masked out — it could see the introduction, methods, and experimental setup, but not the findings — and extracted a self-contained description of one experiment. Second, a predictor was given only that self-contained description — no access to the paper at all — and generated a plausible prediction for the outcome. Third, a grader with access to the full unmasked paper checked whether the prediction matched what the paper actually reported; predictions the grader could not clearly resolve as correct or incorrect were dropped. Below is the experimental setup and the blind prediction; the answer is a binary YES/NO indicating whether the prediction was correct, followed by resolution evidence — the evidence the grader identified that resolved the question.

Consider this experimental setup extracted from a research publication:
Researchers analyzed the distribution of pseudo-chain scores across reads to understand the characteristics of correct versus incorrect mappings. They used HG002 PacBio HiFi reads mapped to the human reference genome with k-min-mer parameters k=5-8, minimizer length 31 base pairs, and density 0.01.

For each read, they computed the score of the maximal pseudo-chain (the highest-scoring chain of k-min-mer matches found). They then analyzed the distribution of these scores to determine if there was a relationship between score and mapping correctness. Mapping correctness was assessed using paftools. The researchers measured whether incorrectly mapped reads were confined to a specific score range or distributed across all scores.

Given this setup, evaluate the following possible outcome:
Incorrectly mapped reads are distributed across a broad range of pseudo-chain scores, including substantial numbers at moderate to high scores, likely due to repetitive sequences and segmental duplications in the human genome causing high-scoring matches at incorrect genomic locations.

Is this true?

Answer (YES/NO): NO